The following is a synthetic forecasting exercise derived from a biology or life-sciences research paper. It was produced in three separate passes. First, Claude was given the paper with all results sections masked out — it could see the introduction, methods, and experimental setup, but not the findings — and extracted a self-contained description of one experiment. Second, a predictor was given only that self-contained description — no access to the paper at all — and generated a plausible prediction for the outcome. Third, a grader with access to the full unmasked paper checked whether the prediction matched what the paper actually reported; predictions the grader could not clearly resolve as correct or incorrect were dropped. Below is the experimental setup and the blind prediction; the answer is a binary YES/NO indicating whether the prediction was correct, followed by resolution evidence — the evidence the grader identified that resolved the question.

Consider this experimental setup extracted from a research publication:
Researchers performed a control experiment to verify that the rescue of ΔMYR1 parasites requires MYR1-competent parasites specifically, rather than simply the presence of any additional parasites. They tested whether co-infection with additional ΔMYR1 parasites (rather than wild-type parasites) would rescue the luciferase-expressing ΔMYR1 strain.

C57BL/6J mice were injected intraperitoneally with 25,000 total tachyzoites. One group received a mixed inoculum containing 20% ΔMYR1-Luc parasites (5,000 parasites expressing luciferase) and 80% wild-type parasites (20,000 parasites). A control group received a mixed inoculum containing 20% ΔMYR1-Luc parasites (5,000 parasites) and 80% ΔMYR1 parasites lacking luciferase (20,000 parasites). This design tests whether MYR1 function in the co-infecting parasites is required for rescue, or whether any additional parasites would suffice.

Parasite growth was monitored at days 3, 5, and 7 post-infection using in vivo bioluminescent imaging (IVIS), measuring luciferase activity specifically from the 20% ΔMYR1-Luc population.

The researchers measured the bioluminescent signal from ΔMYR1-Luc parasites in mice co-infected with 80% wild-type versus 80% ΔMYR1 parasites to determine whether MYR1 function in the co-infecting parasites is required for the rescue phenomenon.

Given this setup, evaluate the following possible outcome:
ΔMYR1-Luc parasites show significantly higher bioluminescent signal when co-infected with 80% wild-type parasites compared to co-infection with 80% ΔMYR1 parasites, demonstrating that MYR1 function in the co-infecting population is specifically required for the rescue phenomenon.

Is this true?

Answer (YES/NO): YES